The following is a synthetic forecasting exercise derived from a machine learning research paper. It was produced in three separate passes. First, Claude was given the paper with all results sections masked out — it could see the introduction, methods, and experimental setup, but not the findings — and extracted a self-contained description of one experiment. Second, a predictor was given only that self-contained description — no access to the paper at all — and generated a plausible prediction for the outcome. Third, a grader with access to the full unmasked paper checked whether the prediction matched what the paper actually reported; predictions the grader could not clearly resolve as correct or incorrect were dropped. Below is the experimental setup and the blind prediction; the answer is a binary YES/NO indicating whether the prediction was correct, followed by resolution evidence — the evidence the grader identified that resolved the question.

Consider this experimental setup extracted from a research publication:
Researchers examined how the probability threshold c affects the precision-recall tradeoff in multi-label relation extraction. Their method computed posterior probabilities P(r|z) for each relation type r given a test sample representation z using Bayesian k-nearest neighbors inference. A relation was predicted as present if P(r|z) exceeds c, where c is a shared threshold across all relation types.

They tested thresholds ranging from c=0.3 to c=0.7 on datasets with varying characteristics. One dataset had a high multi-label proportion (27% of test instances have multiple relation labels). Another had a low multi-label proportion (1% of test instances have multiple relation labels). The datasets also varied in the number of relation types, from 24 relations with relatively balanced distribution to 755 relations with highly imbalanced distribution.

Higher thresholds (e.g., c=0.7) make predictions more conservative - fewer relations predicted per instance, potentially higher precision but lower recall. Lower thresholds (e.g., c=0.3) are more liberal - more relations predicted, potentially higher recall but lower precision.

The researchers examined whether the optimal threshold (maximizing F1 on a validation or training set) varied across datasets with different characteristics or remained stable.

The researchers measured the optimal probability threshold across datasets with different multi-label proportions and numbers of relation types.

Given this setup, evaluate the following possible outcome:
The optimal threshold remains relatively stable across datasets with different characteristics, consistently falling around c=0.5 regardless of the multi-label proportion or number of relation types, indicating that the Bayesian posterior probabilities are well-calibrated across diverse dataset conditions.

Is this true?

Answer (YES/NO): NO